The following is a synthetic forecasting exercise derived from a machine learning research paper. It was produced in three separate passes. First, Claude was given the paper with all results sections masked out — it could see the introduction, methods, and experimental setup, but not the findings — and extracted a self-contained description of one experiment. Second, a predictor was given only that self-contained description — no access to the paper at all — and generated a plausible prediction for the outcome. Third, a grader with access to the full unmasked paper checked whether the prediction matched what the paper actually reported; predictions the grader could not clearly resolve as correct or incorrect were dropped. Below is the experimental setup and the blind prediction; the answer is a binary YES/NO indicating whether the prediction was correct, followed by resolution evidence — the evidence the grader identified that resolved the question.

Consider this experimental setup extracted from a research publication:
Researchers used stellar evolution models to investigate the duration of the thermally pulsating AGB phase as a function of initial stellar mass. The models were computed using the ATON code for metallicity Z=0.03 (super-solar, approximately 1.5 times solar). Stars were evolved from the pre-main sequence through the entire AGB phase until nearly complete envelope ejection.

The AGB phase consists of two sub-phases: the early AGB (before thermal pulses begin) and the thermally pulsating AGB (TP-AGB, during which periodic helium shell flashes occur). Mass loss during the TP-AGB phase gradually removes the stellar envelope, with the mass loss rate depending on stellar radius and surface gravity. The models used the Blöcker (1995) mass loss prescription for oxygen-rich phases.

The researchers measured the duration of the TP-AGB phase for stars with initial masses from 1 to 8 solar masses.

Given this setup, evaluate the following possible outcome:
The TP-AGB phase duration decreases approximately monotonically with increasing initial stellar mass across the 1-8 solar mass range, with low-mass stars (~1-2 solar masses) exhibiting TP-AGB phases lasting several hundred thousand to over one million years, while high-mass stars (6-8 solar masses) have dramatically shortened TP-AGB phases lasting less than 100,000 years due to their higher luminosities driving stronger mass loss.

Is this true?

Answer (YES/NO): NO